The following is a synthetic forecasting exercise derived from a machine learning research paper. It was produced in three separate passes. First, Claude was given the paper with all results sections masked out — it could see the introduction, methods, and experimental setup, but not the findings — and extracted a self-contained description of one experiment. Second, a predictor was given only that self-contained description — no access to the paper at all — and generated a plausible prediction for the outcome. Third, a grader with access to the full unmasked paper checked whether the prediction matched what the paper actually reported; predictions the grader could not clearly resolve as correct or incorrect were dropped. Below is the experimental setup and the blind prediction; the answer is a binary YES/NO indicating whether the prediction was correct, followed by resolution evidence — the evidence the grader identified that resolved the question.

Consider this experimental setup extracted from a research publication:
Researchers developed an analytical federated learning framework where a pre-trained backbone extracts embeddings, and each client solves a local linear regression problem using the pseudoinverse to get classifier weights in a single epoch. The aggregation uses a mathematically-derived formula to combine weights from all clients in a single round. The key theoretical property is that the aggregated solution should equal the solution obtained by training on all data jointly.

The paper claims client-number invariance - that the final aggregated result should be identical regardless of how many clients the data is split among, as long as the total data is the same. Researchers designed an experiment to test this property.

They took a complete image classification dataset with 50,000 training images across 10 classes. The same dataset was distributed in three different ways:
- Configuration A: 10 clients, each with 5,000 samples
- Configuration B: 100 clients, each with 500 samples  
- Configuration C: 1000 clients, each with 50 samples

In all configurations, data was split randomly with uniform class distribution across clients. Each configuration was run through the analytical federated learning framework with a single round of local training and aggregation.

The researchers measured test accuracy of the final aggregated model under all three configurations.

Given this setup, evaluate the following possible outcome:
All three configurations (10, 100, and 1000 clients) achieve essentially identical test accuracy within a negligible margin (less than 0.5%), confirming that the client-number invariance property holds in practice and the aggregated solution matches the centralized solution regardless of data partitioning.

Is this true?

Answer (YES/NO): YES